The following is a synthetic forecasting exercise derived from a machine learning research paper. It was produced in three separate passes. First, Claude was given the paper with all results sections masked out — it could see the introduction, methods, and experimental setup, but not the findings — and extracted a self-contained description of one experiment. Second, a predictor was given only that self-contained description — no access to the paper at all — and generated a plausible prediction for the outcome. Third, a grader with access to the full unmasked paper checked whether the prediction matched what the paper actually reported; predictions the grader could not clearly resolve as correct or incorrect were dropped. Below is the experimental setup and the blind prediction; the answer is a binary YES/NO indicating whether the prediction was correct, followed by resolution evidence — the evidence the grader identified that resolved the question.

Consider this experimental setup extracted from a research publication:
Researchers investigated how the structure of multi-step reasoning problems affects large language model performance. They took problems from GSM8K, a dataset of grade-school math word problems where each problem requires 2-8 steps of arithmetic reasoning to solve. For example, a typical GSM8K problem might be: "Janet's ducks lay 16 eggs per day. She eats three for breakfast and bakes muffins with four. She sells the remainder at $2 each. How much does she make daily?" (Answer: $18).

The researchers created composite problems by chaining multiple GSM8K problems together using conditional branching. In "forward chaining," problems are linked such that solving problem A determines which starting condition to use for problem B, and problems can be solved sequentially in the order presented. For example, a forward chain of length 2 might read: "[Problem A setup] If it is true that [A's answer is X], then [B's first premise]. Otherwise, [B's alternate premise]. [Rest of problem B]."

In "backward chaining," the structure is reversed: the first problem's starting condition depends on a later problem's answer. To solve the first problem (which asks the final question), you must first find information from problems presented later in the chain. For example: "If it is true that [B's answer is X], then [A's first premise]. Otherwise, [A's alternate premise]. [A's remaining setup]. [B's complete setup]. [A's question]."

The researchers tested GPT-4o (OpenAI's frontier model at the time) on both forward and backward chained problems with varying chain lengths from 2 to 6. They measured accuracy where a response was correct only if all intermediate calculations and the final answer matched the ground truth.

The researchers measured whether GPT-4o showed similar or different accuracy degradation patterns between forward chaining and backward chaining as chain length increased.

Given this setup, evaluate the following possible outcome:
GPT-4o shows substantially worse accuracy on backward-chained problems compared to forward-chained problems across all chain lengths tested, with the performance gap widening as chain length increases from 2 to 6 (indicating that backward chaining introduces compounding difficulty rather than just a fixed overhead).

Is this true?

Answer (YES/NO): NO